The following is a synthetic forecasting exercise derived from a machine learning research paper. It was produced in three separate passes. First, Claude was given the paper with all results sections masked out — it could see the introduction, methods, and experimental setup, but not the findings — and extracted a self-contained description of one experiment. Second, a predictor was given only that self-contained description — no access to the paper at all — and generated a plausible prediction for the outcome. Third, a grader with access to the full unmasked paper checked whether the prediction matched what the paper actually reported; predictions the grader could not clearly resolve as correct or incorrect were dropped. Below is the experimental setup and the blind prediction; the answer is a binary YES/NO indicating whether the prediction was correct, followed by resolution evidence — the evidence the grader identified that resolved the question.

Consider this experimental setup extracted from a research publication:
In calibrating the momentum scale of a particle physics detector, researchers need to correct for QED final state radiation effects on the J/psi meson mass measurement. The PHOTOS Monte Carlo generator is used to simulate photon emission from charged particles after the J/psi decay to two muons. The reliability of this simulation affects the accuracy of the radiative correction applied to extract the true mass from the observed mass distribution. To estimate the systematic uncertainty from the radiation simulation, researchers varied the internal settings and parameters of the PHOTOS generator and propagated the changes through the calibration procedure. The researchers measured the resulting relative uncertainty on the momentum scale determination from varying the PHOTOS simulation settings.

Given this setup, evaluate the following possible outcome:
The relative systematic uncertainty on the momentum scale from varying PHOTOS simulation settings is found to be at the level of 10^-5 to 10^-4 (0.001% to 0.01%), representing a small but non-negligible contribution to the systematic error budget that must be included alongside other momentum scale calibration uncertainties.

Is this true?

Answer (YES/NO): YES